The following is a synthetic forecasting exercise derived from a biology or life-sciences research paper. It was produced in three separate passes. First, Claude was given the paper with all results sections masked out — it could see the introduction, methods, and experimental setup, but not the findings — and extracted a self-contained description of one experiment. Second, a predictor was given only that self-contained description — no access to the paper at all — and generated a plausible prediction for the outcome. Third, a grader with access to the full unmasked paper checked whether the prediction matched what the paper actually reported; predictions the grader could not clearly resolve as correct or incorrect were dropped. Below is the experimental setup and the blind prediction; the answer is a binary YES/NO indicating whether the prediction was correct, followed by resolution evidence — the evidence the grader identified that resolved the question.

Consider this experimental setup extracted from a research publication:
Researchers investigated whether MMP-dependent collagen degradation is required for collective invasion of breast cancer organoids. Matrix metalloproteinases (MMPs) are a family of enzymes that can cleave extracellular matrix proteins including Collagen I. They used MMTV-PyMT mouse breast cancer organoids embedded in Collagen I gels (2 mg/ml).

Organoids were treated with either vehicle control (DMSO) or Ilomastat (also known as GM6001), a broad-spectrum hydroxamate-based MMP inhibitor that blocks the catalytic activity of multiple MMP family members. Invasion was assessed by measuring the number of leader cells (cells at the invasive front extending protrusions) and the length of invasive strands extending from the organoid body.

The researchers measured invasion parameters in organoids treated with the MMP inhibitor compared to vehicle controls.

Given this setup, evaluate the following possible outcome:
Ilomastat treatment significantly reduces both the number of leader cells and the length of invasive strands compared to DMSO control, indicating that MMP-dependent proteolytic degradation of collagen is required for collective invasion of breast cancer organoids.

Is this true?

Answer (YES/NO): YES